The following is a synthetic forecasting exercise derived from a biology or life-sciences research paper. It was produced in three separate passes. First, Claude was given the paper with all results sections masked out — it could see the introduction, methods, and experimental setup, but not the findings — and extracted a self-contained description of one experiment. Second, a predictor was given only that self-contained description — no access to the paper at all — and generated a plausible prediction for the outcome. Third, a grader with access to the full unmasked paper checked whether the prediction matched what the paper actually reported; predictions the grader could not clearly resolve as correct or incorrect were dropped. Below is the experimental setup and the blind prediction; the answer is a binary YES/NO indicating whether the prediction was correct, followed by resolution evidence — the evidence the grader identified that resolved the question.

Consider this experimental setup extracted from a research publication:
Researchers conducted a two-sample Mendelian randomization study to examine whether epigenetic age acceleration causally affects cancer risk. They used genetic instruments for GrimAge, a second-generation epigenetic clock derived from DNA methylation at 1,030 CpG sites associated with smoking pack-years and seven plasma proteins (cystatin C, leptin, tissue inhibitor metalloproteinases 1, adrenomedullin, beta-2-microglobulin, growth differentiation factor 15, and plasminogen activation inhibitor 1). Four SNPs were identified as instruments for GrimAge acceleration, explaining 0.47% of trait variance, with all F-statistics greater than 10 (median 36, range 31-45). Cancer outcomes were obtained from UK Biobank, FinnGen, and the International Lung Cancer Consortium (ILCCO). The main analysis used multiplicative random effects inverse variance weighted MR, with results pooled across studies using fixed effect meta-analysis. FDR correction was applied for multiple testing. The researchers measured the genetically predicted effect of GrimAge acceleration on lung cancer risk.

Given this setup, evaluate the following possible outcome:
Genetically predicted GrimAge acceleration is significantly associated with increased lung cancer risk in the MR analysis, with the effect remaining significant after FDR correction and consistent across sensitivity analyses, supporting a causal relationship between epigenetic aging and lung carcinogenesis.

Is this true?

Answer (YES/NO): NO